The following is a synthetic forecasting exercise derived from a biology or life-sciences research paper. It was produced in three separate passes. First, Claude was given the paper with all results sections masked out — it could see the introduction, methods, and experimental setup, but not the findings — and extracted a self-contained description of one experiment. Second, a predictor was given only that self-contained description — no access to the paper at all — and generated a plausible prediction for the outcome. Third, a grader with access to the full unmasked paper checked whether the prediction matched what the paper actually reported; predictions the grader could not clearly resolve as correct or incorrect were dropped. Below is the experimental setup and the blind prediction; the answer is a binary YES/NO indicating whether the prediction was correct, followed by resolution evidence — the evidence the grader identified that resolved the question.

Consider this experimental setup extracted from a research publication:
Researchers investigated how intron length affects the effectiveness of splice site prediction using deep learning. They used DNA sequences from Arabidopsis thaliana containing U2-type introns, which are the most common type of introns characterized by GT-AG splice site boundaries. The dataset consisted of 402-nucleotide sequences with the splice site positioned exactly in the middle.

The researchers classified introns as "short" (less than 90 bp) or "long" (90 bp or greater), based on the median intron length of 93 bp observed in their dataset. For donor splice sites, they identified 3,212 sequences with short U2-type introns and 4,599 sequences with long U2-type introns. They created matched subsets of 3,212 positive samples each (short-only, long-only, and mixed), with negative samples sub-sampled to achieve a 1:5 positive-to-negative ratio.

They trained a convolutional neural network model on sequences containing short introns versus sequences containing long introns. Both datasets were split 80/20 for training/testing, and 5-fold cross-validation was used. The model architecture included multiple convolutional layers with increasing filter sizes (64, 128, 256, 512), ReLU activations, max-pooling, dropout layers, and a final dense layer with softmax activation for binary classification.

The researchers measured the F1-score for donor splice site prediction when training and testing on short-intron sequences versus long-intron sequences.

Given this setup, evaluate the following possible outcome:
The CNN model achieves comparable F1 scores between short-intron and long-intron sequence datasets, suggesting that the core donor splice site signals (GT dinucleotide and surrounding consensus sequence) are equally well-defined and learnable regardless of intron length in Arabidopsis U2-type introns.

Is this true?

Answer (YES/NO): NO